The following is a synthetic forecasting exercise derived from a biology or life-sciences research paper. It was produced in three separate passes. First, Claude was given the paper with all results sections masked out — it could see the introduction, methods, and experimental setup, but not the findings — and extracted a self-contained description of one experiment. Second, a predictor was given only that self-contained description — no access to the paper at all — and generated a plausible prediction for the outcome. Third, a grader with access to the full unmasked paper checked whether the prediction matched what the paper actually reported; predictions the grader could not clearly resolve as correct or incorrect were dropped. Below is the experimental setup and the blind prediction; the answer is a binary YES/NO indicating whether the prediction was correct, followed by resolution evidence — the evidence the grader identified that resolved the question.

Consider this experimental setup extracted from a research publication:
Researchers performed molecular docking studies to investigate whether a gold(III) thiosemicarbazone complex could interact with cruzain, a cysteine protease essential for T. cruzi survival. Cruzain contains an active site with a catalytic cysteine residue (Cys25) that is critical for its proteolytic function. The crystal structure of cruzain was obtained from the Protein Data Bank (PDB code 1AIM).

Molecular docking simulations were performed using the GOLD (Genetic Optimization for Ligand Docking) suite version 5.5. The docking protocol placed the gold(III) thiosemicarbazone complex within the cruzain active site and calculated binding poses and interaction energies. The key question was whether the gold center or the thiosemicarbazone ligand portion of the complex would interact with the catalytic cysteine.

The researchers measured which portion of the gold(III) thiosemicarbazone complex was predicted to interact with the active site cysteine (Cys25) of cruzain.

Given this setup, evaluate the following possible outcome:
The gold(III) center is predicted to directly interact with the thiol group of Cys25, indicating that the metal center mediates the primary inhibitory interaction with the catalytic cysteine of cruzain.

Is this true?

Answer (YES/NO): YES